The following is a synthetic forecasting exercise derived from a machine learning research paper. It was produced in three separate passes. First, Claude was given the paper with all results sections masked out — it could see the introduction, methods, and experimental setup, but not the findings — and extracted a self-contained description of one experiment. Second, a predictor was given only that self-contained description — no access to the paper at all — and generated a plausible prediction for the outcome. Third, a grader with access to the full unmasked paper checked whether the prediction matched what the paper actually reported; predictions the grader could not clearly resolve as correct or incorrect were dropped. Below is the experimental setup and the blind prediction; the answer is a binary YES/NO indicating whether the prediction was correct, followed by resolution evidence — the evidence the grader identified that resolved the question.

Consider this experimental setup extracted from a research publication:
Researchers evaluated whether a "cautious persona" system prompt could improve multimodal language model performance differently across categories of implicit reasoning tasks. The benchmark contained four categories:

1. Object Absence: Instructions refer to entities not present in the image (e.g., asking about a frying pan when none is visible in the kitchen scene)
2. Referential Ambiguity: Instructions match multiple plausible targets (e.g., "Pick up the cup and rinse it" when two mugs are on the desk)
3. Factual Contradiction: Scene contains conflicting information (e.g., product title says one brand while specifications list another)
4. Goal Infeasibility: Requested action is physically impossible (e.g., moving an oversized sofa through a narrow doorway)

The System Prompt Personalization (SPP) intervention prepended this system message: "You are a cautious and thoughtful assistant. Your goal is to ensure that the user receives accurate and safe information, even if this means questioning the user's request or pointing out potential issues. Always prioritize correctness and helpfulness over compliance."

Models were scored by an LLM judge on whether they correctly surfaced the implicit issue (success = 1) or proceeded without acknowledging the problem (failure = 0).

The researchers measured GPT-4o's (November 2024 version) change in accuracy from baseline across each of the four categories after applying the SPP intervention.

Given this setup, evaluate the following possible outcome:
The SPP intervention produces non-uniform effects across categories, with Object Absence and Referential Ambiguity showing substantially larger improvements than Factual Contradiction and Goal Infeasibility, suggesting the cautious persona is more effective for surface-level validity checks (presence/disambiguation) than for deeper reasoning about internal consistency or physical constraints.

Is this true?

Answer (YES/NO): NO